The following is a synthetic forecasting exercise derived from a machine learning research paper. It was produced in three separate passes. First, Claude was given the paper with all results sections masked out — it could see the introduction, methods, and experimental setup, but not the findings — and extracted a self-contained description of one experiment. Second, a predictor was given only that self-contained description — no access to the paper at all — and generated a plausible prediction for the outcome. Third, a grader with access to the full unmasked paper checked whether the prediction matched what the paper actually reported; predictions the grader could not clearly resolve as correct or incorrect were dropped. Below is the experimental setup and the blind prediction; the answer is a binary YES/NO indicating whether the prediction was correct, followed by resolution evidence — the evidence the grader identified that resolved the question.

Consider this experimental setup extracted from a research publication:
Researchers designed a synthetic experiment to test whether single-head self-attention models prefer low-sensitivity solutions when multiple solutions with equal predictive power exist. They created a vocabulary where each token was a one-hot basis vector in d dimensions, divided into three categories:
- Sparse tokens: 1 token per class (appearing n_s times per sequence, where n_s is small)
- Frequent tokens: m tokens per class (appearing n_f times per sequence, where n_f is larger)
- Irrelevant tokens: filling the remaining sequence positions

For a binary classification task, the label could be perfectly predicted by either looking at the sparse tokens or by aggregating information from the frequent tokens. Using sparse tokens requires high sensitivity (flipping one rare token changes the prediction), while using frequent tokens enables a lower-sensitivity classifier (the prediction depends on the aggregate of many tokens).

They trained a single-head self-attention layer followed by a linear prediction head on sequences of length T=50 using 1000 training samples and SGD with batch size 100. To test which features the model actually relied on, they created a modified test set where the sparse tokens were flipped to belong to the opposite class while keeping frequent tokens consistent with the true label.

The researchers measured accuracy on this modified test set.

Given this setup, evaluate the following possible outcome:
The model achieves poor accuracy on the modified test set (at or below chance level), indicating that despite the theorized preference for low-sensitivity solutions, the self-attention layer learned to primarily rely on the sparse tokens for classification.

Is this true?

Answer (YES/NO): NO